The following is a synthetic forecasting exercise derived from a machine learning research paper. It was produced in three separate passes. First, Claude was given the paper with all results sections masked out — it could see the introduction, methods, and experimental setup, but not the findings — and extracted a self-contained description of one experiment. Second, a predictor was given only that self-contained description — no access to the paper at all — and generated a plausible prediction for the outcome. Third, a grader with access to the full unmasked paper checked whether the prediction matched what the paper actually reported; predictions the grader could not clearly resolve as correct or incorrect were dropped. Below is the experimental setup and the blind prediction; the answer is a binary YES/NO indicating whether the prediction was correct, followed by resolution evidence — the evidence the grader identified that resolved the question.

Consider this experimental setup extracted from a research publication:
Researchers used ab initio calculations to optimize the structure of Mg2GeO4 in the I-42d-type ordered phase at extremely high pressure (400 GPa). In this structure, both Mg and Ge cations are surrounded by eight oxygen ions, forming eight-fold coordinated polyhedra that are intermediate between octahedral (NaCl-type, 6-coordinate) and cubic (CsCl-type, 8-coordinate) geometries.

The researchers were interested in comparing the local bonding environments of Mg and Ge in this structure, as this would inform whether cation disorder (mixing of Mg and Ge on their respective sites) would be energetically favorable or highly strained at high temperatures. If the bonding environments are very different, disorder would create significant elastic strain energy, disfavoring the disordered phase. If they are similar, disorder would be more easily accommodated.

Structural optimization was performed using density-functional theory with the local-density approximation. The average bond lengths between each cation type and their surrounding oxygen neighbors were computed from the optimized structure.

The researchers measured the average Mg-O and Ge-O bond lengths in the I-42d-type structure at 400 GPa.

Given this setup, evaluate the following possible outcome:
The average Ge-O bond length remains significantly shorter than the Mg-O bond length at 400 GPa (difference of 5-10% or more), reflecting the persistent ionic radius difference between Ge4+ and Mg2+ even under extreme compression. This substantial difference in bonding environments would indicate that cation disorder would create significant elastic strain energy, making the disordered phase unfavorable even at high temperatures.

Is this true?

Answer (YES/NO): NO